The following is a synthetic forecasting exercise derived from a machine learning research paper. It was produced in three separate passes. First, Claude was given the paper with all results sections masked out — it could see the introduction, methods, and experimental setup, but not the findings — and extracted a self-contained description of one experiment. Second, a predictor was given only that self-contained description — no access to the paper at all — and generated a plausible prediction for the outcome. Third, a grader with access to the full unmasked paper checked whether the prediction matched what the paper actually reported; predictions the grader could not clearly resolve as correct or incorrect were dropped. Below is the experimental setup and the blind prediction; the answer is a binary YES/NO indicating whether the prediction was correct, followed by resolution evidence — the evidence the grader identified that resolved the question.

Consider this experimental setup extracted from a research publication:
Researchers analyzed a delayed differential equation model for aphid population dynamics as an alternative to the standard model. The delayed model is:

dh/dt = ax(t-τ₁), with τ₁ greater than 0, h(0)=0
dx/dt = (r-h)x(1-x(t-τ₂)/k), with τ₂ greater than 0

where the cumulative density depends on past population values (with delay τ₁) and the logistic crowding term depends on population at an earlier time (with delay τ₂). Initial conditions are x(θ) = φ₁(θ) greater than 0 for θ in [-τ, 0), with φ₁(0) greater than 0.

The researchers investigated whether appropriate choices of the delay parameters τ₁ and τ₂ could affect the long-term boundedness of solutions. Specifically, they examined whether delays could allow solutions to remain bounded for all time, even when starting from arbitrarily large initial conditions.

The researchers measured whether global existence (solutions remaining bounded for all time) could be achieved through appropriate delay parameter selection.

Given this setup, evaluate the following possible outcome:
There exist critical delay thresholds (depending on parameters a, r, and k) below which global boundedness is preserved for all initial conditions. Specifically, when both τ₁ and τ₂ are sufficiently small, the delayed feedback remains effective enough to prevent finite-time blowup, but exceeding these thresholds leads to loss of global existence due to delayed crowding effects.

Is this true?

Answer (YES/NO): NO